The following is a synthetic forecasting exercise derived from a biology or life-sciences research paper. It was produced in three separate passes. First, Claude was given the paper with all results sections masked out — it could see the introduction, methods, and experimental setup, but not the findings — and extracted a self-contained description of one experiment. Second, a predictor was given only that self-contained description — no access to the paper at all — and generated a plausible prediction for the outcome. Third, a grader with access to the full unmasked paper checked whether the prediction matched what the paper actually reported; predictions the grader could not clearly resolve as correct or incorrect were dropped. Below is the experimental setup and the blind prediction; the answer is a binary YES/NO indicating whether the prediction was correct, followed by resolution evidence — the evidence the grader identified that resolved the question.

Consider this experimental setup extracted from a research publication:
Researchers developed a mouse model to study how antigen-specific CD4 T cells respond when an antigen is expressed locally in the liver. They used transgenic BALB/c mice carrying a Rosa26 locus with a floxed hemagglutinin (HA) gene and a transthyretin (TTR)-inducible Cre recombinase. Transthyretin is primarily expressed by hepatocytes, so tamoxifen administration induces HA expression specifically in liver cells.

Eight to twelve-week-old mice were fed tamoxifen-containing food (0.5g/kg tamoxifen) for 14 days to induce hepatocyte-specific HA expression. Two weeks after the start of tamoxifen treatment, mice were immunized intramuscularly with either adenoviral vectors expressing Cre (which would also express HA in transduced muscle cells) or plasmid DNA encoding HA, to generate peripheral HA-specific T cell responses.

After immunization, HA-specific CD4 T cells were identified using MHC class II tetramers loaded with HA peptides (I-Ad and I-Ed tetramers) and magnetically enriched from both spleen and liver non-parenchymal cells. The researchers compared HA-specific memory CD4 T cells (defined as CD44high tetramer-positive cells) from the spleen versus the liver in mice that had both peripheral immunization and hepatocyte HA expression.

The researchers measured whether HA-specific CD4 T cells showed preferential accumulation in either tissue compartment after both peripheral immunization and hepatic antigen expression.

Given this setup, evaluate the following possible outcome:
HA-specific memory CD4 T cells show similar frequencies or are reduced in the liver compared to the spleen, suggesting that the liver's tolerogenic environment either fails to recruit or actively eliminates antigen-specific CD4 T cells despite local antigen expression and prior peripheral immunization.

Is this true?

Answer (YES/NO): NO